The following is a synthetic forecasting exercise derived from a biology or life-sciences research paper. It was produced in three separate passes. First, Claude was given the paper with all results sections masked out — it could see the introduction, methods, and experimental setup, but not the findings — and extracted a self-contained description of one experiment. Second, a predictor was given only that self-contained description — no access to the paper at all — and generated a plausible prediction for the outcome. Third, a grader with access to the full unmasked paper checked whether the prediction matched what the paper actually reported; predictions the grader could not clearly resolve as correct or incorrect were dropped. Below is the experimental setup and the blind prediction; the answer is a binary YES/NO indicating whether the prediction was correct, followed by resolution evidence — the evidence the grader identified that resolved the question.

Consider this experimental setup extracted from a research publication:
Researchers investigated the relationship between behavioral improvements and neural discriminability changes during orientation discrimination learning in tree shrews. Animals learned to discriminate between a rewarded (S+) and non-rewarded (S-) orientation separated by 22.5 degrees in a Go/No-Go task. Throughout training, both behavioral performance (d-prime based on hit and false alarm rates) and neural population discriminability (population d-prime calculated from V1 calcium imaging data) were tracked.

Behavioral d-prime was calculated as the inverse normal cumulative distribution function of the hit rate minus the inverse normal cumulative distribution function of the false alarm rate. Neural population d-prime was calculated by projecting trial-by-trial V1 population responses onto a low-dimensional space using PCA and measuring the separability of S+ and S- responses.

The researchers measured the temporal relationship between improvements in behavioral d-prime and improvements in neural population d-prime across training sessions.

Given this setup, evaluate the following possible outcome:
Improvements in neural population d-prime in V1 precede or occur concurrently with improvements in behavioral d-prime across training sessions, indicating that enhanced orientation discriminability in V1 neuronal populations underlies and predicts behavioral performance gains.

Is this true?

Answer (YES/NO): YES